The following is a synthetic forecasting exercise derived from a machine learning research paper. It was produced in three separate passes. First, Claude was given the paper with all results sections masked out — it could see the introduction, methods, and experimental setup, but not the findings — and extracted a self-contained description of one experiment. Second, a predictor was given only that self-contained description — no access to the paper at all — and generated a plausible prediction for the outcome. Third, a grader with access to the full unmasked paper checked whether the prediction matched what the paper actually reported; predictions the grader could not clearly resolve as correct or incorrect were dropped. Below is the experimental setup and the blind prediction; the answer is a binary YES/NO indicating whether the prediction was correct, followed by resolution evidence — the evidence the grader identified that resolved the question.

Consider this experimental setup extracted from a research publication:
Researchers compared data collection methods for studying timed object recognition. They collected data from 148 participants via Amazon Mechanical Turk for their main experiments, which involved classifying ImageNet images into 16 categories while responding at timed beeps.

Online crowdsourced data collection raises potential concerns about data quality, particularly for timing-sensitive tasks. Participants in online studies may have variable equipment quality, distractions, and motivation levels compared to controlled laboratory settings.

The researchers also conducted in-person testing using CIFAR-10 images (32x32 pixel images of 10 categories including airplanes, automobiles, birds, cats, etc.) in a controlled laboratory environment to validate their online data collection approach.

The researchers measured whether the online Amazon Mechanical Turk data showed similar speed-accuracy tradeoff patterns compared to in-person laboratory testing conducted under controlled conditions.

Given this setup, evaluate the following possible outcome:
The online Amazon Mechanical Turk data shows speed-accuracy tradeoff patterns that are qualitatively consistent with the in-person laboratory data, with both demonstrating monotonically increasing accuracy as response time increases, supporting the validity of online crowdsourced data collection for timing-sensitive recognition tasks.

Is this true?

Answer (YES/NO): YES